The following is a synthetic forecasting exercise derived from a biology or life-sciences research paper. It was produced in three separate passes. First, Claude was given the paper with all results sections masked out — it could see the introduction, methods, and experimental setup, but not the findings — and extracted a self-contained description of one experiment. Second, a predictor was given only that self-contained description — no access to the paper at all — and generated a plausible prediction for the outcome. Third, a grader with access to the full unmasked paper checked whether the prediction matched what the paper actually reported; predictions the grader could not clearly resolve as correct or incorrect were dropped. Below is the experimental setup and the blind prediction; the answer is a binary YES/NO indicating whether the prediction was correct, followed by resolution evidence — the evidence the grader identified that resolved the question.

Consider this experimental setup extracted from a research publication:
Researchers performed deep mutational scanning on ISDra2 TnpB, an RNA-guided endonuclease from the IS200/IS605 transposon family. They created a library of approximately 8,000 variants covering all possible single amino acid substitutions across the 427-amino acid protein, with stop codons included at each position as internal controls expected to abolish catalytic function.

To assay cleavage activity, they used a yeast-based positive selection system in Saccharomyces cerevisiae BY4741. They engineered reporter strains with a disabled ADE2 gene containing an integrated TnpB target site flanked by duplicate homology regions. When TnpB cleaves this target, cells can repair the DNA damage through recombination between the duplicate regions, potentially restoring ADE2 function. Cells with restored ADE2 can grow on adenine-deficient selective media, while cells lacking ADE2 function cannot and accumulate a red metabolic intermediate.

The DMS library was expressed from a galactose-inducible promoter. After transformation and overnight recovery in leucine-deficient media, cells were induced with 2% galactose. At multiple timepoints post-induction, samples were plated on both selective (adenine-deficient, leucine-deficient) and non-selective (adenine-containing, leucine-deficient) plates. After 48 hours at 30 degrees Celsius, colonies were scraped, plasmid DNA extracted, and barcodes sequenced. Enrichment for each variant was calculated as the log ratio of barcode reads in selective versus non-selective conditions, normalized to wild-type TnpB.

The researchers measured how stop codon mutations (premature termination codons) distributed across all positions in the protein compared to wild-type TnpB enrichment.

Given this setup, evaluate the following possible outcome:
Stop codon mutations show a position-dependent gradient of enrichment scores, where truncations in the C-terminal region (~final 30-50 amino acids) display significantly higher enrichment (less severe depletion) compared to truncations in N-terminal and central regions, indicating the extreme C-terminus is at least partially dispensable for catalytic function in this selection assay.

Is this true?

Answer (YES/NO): YES